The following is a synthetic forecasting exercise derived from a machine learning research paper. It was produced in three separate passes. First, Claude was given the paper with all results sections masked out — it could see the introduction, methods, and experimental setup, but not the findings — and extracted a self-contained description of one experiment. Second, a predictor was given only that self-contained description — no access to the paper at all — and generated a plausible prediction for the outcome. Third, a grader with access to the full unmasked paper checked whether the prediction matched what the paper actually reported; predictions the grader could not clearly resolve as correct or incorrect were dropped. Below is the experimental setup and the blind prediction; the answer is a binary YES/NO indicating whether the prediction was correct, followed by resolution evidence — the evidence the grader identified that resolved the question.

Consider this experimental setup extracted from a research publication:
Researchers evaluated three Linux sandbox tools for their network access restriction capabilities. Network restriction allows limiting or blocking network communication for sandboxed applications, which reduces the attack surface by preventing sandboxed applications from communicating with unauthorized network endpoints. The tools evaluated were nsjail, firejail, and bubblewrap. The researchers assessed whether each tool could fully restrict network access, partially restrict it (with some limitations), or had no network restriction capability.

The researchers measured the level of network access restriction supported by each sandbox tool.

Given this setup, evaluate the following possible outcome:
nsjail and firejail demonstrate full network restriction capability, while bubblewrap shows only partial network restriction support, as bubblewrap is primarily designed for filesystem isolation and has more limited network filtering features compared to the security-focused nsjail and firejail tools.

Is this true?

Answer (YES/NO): YES